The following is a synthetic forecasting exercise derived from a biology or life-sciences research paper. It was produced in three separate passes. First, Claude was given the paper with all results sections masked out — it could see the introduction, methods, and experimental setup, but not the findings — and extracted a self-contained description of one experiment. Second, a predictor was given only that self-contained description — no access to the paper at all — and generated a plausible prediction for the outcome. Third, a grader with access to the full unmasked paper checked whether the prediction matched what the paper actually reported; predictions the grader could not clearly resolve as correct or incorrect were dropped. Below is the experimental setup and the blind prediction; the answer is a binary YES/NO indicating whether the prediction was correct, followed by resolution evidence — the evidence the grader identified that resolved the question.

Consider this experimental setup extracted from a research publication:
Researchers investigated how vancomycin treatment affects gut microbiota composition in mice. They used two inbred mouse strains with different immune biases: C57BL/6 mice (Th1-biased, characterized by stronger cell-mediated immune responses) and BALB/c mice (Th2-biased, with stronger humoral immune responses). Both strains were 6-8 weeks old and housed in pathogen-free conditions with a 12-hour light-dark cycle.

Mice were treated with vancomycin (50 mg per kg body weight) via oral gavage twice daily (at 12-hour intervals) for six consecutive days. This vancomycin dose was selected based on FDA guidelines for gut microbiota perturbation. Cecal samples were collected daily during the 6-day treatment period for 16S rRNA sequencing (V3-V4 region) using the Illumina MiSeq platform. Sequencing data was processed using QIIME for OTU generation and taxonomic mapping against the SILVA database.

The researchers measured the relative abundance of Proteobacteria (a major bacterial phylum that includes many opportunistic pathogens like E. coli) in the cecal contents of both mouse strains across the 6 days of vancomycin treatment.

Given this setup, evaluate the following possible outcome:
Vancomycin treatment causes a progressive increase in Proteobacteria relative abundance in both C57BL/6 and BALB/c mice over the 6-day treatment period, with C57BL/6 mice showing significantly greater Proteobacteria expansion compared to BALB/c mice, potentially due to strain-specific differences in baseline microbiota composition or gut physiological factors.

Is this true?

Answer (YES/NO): NO